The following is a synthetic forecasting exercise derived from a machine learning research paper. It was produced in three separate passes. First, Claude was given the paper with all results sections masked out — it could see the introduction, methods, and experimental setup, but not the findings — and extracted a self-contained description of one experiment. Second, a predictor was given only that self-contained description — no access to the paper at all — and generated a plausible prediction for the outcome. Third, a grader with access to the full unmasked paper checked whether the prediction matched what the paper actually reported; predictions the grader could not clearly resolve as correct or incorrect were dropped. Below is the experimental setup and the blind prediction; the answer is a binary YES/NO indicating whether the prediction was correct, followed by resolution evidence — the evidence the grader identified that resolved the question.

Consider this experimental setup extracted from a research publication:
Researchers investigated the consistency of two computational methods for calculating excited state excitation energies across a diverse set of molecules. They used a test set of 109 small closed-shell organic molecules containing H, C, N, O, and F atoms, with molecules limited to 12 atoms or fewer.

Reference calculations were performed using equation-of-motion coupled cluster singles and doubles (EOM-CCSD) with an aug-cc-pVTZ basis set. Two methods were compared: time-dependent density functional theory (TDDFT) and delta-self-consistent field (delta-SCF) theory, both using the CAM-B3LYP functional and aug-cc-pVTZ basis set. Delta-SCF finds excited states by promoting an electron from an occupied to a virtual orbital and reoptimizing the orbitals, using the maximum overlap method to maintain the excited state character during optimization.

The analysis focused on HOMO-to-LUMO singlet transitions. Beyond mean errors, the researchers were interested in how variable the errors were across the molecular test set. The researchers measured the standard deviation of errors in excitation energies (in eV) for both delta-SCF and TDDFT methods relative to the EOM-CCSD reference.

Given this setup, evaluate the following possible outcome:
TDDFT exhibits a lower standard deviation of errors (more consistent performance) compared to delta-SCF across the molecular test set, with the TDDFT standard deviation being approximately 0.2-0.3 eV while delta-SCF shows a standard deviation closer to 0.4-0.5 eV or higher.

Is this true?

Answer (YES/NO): NO